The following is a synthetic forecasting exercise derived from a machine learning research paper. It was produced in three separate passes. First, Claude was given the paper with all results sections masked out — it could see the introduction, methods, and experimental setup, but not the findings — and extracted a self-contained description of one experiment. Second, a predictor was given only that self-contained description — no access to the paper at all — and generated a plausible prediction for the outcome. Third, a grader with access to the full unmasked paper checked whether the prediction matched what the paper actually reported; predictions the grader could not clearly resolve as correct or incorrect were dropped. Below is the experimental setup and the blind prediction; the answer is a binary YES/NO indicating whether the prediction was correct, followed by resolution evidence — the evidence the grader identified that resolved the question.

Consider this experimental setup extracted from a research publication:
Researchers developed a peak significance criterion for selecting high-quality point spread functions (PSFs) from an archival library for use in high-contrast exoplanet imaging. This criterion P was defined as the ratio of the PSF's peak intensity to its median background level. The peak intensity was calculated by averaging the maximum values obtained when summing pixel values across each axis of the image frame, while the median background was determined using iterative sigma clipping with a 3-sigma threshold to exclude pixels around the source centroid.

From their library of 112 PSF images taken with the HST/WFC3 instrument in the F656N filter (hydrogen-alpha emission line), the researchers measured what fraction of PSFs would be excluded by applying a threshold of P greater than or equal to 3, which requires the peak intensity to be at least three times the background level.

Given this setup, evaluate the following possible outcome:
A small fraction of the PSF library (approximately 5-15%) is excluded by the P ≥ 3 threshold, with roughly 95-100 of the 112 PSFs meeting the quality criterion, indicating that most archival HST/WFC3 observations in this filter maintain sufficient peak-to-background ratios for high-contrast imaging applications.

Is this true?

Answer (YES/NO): NO